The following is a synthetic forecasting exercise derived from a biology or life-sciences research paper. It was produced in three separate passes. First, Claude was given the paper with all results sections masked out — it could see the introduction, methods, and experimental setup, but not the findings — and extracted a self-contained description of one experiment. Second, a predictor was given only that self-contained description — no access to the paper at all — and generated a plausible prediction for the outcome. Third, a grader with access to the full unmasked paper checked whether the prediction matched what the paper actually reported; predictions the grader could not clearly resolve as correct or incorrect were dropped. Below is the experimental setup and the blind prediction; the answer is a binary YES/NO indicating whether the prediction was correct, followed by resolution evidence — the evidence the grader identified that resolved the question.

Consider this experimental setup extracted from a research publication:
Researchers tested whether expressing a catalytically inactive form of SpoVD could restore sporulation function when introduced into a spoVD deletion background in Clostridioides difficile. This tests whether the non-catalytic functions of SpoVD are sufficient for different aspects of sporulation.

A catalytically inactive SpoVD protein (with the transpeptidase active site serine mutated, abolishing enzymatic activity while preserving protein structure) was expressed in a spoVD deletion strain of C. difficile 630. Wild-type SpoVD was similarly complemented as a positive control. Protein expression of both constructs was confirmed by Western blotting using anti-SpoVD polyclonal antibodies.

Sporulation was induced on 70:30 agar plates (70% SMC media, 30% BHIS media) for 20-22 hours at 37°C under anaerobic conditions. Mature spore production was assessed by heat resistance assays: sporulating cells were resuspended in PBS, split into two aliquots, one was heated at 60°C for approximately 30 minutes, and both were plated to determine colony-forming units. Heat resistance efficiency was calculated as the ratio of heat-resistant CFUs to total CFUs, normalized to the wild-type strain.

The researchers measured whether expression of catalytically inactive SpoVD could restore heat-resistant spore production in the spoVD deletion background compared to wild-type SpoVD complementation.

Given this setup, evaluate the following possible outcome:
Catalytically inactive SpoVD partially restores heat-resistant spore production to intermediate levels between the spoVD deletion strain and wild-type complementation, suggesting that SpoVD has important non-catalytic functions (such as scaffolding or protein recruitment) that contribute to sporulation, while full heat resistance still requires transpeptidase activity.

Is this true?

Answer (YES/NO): NO